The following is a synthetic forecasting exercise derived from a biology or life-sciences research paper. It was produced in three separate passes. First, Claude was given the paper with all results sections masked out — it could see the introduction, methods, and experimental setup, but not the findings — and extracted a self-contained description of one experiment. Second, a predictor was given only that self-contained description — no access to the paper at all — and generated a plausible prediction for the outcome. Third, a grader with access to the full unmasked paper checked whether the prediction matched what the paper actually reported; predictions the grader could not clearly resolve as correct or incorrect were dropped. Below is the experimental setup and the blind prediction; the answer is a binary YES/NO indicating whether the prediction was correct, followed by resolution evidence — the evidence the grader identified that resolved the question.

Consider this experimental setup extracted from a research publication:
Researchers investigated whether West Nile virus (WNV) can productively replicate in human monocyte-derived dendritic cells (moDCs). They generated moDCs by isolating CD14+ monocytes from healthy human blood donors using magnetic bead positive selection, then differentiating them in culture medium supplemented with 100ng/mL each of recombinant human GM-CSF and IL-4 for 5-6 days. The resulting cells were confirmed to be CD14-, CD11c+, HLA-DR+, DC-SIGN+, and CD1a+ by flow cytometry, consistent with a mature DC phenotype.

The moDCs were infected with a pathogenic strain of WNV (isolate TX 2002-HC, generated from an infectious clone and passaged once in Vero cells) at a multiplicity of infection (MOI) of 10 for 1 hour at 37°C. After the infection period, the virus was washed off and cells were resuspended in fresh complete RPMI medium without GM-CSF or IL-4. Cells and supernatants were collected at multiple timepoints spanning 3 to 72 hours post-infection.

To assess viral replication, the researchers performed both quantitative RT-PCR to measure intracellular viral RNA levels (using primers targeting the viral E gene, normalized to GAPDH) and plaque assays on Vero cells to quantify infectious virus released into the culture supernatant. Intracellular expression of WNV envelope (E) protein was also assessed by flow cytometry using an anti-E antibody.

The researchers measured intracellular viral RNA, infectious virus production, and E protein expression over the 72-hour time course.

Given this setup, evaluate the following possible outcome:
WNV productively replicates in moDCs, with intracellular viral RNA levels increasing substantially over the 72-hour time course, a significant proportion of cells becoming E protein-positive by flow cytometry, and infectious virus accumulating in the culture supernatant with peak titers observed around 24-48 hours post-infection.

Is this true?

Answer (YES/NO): YES